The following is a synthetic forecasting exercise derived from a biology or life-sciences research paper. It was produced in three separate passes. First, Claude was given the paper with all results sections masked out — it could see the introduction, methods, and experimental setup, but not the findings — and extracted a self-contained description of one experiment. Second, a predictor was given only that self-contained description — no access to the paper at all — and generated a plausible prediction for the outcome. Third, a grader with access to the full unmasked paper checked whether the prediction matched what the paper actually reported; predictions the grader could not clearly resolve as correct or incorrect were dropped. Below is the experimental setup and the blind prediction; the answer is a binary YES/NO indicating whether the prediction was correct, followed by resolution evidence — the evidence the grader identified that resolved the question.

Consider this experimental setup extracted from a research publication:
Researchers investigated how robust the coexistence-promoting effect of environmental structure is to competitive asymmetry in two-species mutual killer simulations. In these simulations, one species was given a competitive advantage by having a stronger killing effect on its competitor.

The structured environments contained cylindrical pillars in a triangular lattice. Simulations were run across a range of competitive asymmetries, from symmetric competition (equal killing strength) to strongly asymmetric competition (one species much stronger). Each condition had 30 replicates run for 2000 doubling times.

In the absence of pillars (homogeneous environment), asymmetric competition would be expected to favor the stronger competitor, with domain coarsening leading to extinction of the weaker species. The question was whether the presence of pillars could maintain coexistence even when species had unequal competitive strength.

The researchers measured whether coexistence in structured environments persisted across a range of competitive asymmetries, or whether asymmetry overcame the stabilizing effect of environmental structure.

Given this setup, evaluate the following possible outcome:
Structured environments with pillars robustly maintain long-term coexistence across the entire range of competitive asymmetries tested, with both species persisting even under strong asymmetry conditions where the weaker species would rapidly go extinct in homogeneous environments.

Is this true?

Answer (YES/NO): NO